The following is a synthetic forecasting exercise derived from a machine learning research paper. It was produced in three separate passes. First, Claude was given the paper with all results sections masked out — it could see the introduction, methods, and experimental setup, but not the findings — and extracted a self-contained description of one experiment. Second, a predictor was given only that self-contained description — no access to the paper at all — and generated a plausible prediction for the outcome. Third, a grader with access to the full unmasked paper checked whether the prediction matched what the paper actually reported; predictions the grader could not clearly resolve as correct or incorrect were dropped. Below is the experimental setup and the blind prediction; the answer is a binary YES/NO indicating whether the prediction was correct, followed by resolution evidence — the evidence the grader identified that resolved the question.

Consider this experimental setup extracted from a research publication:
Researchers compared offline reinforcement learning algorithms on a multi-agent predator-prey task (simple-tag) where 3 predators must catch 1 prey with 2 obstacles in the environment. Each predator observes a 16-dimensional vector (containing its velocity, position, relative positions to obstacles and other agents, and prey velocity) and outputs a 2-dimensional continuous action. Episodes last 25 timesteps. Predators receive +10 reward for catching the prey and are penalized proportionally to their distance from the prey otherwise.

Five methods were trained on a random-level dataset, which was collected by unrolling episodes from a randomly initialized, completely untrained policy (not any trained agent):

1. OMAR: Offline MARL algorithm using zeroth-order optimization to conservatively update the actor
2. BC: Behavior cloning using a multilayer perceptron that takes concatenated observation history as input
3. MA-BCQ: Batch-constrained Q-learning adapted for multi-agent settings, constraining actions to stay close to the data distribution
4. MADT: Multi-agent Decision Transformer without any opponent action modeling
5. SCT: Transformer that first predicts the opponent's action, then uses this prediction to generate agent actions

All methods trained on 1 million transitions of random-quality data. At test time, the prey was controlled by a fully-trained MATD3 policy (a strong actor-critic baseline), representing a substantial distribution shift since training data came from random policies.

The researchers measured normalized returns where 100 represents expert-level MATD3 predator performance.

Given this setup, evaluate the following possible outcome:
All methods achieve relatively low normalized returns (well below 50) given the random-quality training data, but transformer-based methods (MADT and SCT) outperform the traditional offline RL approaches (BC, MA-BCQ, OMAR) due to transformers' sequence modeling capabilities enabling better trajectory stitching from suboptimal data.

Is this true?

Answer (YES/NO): NO